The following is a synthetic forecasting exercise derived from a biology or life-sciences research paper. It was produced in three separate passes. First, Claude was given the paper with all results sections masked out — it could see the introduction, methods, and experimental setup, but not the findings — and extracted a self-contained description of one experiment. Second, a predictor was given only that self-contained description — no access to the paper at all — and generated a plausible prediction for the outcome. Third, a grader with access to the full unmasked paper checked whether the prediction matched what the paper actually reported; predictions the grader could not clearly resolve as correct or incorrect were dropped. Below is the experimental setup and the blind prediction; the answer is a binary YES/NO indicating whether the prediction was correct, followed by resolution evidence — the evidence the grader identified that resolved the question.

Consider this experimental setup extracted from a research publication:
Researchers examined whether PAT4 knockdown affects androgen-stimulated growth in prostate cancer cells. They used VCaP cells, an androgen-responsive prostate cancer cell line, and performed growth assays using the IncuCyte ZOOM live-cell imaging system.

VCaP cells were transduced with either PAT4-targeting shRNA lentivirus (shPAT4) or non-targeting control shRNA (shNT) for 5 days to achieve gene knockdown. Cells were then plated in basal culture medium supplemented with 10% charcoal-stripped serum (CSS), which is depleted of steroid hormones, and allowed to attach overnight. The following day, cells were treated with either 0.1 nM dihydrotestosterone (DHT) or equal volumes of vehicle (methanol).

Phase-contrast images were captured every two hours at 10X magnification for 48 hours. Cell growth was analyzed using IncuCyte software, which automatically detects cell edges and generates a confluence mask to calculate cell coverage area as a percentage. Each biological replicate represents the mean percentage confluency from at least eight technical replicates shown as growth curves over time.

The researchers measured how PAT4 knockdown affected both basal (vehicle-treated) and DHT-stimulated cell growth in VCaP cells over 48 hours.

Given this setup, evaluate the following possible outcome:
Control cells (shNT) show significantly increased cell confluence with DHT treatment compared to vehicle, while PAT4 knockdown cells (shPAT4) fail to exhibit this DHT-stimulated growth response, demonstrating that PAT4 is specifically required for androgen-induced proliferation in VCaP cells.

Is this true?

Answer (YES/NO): NO